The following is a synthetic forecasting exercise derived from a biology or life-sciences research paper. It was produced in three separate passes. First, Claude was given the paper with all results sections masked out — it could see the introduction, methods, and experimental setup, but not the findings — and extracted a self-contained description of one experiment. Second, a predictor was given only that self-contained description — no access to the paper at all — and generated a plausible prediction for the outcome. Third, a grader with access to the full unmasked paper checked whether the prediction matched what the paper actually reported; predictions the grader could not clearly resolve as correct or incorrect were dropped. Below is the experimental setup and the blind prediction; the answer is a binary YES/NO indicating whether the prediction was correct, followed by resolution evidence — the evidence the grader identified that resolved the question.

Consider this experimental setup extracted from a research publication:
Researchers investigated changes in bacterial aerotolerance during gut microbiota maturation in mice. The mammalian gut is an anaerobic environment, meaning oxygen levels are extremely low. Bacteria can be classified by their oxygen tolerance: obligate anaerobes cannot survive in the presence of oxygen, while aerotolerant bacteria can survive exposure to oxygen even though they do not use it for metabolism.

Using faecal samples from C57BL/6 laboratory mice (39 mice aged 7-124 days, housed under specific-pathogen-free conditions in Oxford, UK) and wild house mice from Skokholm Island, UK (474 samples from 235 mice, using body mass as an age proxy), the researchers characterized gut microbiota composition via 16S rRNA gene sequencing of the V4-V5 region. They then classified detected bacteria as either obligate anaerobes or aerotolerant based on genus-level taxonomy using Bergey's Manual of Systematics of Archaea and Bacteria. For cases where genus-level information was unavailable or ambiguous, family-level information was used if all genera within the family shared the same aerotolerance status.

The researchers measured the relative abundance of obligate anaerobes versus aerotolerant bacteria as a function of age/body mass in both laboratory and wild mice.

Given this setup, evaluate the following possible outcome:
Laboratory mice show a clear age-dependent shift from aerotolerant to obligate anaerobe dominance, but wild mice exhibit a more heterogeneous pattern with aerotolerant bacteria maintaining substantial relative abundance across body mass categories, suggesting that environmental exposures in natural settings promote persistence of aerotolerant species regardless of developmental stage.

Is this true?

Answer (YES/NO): NO